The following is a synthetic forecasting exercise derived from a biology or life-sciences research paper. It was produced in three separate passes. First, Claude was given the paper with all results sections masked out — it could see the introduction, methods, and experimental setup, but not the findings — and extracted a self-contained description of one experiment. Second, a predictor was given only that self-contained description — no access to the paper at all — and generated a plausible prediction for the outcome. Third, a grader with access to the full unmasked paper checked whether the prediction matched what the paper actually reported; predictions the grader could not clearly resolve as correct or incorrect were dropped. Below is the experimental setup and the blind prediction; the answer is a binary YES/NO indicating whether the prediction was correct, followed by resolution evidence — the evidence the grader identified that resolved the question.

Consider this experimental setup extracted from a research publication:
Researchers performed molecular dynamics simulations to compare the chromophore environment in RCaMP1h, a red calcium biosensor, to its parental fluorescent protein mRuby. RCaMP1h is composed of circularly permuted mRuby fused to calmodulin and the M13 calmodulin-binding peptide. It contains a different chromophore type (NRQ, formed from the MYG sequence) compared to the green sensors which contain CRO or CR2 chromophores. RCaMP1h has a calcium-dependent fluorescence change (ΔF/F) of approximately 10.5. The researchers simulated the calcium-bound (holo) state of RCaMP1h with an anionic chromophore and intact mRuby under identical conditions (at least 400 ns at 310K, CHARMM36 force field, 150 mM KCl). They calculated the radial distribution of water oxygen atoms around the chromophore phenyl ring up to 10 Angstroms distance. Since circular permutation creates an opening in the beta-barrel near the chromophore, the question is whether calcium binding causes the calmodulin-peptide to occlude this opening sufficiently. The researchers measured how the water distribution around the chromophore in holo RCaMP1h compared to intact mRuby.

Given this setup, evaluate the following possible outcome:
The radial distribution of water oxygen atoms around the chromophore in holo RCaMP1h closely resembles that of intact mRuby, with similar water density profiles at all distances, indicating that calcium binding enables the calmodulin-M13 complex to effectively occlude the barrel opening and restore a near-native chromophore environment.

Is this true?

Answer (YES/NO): NO